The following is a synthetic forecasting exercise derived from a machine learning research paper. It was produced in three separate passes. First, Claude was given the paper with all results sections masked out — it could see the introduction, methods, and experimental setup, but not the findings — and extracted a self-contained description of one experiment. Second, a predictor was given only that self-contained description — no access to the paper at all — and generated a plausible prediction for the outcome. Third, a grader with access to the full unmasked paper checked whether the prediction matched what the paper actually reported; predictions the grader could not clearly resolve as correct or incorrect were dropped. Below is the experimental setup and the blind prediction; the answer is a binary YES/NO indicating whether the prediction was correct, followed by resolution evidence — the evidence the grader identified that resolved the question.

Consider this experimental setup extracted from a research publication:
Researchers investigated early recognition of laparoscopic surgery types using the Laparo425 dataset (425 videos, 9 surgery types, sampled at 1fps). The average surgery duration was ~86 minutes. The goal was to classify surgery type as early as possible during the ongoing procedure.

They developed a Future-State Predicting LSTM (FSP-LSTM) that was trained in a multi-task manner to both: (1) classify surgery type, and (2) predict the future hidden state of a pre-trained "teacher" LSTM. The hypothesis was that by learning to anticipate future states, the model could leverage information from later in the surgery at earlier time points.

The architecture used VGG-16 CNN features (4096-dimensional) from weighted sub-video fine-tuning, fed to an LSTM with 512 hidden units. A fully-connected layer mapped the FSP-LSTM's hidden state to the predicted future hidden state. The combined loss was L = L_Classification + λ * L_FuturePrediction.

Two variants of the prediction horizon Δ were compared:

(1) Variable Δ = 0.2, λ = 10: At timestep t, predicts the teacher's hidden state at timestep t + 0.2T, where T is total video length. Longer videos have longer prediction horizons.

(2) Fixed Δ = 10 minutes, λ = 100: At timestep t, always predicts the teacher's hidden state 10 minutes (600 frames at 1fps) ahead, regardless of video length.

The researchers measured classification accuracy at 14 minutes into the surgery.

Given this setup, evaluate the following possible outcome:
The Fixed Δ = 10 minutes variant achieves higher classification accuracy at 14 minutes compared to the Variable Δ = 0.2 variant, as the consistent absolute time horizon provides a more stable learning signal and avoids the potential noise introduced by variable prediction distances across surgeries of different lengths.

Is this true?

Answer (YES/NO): YES